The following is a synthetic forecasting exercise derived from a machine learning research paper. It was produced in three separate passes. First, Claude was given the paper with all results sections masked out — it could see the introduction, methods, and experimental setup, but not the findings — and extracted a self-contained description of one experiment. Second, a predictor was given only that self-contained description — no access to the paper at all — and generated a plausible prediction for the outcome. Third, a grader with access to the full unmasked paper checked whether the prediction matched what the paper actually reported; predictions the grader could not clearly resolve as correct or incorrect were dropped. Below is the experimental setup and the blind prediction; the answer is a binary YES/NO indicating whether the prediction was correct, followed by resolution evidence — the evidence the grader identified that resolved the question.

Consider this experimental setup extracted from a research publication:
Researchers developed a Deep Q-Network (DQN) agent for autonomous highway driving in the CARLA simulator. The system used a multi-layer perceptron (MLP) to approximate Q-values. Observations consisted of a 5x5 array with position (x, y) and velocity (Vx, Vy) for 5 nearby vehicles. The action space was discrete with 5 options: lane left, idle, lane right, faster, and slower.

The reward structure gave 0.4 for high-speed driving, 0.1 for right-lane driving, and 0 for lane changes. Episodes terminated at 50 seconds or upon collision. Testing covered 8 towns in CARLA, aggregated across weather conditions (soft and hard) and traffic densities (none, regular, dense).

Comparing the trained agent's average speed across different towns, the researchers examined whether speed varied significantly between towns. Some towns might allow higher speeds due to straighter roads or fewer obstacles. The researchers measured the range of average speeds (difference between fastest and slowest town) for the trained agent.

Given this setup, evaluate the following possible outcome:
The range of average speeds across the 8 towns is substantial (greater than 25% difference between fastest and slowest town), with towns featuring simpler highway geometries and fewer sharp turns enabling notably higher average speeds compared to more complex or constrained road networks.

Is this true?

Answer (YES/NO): NO